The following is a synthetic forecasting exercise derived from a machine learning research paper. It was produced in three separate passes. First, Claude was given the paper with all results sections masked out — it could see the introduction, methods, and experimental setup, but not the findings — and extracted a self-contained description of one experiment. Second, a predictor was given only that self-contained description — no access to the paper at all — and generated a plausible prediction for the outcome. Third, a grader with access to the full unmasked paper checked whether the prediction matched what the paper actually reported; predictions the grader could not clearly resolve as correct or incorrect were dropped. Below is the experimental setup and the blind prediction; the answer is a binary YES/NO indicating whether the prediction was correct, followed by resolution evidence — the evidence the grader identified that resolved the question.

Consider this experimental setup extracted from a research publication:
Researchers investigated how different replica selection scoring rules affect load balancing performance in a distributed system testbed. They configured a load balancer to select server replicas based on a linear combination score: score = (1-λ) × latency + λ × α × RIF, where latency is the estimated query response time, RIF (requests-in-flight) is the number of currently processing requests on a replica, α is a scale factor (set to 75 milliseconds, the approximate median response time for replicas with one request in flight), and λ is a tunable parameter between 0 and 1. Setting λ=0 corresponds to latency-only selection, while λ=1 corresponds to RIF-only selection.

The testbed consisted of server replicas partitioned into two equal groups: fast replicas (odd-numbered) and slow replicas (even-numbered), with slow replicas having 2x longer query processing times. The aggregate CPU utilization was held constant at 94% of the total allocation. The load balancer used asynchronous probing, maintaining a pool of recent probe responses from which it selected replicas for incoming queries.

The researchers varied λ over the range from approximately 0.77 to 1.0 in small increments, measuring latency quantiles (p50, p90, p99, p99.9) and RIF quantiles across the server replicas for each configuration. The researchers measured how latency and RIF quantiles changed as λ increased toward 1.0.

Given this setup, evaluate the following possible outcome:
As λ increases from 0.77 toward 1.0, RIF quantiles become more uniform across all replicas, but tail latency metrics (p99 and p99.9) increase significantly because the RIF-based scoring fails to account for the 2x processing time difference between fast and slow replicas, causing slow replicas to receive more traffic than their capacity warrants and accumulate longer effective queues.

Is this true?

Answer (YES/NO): NO